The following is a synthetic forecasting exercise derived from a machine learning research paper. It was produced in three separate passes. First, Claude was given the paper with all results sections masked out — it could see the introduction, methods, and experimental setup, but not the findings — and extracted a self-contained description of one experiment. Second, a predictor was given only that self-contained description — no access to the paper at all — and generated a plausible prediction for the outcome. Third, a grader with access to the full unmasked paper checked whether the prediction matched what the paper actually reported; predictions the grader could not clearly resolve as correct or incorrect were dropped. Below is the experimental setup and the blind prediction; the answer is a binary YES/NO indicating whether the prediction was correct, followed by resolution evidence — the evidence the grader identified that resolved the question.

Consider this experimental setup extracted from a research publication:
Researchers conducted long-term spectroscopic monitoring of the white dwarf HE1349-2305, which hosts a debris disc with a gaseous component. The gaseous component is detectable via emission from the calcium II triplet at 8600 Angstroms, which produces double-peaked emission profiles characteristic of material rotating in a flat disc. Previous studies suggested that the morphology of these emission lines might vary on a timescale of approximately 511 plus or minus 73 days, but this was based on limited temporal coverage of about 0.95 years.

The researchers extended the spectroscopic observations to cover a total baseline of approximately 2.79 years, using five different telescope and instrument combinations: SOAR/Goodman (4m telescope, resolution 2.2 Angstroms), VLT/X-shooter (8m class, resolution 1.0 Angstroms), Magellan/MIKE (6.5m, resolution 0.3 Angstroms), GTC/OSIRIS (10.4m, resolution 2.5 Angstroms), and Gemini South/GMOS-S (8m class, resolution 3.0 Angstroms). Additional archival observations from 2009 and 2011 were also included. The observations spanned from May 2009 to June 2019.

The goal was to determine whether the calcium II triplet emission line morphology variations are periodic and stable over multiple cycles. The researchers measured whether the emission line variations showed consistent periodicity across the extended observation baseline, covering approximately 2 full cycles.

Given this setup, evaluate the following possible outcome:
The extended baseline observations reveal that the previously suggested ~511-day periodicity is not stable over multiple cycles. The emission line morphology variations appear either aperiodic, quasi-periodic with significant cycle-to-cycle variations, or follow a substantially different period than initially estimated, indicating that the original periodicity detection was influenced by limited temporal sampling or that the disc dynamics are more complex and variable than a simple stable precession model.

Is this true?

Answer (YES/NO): NO